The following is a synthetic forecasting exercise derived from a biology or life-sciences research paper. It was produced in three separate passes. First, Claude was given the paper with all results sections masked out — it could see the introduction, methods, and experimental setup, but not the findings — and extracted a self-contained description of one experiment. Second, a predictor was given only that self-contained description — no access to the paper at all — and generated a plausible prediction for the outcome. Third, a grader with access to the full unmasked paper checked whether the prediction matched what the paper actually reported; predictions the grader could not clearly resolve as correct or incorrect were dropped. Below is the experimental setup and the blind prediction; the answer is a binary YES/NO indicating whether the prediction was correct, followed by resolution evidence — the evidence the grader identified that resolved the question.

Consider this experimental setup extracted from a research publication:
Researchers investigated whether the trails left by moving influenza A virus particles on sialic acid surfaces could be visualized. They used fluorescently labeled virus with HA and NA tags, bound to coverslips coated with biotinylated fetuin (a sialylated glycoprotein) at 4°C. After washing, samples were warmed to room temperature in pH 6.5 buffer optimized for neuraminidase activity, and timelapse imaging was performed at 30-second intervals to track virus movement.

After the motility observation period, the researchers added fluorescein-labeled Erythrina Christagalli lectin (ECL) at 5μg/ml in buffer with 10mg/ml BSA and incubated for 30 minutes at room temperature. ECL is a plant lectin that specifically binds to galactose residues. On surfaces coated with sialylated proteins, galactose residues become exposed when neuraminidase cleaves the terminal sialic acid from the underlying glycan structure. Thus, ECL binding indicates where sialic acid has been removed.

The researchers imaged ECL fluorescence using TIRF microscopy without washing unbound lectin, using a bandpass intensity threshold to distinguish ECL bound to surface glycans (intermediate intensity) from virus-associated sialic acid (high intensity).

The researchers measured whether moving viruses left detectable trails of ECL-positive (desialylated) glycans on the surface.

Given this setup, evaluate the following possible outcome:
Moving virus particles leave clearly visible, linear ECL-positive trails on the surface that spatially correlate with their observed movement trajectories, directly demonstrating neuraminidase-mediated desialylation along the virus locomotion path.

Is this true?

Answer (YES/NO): YES